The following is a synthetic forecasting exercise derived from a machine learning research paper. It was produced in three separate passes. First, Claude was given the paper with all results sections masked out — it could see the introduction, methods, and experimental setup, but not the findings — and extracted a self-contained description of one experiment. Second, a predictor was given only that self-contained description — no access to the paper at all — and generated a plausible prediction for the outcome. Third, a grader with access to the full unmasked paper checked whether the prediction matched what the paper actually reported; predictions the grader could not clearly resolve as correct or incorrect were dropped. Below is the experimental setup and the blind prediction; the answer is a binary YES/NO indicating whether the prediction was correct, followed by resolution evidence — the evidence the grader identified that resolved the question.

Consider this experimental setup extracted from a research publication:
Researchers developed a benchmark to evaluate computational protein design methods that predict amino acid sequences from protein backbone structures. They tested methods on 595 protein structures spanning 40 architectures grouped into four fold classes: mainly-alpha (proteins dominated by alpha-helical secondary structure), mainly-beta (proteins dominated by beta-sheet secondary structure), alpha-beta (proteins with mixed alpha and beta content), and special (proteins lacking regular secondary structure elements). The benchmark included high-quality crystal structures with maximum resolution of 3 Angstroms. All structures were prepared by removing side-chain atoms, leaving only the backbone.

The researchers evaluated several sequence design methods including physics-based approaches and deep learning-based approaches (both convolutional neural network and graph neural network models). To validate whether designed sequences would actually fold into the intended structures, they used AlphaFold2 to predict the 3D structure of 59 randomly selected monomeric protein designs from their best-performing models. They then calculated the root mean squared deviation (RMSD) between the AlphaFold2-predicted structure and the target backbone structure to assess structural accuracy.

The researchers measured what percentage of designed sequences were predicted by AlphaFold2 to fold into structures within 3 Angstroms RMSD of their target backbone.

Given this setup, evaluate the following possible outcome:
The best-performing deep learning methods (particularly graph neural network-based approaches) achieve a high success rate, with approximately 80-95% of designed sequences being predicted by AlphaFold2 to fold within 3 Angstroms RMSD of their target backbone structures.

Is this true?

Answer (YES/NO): NO